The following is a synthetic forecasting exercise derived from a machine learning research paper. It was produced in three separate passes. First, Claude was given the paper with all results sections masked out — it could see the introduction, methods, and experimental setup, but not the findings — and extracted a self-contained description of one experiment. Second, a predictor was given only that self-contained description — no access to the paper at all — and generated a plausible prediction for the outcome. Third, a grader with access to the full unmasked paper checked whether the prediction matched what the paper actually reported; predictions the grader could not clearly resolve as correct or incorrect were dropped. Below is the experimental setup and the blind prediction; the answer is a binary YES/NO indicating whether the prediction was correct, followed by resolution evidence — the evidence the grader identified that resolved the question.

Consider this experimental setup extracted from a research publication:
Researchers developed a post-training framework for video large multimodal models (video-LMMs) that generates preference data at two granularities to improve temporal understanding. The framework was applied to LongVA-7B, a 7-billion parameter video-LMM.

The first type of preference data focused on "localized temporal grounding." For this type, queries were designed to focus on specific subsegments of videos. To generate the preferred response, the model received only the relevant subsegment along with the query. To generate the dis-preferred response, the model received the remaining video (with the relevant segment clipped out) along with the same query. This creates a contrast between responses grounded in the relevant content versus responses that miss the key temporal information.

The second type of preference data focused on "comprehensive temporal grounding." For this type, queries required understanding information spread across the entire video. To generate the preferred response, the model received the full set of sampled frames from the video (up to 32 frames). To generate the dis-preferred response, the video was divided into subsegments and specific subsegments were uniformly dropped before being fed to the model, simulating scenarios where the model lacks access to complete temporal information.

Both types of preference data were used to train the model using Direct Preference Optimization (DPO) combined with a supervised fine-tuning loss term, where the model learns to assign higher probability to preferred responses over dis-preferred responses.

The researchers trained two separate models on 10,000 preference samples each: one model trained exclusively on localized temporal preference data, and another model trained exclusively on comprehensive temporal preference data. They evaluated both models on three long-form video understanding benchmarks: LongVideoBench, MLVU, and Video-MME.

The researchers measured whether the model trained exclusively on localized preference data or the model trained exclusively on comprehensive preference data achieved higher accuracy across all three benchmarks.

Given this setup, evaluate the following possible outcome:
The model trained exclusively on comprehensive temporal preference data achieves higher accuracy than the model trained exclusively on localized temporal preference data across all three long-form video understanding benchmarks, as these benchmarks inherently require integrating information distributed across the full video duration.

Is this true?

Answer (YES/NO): NO